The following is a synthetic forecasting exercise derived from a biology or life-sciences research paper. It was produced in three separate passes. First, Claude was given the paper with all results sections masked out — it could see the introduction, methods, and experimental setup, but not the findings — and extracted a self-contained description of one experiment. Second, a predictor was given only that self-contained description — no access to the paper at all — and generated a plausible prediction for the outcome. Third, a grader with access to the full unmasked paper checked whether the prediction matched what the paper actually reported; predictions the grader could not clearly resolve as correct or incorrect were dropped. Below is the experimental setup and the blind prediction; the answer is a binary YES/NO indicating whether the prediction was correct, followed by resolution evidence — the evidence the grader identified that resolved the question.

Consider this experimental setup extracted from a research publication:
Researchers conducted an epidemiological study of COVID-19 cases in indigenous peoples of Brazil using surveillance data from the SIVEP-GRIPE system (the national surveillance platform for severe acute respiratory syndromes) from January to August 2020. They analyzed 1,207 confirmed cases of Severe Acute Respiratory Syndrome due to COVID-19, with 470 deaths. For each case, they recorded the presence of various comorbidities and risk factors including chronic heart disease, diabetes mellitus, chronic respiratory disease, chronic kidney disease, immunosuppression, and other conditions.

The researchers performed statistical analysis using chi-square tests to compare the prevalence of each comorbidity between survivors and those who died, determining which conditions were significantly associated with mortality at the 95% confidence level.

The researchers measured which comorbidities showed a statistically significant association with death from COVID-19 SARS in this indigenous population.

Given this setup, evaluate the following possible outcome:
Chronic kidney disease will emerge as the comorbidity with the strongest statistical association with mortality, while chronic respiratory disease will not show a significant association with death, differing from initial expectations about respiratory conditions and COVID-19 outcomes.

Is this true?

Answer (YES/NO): NO